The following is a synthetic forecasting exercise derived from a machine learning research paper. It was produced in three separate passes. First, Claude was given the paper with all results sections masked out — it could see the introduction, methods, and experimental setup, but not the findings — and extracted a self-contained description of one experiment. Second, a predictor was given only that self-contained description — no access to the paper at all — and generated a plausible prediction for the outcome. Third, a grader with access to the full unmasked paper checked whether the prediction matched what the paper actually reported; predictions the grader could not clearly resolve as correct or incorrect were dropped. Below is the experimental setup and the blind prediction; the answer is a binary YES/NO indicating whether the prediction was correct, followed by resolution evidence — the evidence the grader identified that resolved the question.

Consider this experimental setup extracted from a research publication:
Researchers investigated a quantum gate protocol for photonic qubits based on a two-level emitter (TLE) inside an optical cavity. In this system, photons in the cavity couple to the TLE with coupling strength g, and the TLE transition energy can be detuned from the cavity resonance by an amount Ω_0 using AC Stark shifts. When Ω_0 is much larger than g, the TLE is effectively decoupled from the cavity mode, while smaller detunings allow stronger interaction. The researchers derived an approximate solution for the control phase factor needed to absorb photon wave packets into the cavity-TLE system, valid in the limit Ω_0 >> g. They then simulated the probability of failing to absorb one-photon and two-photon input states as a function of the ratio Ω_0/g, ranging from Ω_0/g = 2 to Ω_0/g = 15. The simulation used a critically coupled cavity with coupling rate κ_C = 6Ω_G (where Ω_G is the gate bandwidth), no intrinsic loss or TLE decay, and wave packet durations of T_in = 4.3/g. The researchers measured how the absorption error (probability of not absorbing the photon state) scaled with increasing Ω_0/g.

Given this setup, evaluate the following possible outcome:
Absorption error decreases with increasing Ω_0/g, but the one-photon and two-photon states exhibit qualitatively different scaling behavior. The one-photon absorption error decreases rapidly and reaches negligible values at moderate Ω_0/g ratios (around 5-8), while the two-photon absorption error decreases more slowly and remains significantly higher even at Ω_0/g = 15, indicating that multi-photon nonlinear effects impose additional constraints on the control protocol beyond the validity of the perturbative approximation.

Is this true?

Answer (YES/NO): NO